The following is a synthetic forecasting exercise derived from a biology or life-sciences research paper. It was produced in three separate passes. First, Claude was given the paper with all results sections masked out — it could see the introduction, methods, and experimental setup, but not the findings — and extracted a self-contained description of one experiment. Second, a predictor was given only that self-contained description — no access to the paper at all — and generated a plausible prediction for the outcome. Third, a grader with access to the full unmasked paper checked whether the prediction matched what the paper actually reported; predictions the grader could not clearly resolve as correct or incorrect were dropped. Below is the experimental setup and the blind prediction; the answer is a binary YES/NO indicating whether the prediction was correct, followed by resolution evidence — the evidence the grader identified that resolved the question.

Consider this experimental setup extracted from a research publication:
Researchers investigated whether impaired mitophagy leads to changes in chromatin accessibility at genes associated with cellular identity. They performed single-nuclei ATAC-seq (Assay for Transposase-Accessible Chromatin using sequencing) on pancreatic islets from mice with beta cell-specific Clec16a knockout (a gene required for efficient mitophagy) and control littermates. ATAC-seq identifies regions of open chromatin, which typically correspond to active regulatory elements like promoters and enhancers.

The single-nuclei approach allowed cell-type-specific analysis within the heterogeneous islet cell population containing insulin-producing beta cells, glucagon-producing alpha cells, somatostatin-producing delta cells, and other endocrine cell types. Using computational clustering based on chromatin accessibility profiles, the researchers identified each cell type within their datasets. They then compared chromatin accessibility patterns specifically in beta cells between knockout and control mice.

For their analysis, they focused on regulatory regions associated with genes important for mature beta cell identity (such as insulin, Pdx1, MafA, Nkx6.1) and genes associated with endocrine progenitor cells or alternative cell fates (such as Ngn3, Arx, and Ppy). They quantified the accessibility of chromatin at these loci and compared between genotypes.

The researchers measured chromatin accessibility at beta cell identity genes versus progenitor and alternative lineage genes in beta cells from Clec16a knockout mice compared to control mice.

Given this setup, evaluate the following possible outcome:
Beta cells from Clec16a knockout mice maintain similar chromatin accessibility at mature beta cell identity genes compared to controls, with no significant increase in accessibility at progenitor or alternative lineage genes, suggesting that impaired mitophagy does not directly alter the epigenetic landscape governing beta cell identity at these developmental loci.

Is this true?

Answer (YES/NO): NO